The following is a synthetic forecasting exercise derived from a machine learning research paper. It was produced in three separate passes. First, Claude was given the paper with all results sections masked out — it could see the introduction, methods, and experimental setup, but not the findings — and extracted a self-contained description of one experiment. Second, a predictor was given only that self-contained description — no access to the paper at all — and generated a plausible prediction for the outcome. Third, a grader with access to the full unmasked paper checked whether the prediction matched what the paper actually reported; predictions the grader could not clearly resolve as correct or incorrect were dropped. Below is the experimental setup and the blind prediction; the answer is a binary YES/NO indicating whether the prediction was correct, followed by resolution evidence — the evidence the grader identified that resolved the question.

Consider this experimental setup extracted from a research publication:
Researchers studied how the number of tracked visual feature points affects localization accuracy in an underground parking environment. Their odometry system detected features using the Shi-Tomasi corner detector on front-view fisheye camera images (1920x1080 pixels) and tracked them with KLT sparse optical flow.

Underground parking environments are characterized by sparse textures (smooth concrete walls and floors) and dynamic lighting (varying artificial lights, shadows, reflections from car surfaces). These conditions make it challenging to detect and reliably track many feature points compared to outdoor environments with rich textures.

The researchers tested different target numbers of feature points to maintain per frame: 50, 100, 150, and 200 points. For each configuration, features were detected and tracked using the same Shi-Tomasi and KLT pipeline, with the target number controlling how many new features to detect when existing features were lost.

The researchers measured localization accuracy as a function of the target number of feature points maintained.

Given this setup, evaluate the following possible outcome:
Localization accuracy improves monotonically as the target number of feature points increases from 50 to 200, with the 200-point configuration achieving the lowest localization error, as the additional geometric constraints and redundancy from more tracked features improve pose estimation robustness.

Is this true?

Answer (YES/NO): NO